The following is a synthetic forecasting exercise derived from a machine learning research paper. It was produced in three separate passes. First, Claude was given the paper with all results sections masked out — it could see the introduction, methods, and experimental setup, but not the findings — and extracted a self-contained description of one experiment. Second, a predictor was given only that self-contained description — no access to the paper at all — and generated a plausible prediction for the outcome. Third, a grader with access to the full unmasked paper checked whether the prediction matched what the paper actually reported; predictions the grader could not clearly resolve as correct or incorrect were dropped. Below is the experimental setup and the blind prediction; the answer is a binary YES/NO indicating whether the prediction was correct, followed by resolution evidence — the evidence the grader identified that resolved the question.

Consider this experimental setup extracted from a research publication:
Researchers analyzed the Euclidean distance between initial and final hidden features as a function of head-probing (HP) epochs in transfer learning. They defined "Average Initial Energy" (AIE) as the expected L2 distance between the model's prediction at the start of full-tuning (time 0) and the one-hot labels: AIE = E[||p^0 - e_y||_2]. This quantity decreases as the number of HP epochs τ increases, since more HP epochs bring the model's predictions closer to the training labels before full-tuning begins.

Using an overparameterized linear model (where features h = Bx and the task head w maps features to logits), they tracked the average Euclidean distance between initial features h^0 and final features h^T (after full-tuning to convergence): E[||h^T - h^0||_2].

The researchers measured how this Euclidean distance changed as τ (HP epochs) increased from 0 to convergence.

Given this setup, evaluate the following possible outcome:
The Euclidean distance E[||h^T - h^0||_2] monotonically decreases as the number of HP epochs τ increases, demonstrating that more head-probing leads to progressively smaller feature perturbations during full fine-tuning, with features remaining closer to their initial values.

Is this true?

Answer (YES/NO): YES